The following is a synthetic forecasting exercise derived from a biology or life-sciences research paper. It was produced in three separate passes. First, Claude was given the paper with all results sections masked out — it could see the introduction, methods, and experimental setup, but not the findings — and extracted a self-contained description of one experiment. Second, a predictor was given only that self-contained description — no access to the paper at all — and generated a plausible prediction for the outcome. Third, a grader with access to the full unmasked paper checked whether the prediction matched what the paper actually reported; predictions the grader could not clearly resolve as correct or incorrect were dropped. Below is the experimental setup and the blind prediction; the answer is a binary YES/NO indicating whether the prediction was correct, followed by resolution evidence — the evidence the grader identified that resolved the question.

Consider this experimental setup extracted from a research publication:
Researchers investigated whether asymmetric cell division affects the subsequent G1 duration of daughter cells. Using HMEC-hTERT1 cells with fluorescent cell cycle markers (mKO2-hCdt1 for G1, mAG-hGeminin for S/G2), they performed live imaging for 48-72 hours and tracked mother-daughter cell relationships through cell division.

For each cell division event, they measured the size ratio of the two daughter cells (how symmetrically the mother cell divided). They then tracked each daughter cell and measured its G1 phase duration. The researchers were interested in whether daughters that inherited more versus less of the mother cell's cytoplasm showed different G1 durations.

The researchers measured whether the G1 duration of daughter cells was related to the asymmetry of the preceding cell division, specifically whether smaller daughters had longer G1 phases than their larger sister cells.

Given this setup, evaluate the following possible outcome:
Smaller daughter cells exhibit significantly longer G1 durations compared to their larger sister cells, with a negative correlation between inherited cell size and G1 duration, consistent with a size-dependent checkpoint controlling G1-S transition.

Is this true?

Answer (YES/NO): YES